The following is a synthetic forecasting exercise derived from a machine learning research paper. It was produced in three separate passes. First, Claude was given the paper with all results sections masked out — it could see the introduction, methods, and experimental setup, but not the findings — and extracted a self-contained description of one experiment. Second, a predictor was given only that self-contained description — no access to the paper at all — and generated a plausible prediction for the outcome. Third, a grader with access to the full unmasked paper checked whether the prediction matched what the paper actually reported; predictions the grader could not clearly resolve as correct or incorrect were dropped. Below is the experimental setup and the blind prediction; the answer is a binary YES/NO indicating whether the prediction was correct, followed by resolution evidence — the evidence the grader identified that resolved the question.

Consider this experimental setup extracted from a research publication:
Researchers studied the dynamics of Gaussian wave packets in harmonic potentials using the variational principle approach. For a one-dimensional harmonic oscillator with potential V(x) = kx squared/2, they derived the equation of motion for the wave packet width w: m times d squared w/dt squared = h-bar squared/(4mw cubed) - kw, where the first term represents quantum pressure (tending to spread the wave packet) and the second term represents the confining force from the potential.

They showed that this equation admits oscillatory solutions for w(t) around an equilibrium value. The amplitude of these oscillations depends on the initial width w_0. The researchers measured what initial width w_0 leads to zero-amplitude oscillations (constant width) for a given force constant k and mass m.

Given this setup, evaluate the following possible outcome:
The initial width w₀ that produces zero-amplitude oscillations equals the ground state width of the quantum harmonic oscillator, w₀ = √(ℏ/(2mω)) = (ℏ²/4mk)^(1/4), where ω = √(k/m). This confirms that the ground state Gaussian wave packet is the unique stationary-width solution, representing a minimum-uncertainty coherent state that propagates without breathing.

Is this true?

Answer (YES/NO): YES